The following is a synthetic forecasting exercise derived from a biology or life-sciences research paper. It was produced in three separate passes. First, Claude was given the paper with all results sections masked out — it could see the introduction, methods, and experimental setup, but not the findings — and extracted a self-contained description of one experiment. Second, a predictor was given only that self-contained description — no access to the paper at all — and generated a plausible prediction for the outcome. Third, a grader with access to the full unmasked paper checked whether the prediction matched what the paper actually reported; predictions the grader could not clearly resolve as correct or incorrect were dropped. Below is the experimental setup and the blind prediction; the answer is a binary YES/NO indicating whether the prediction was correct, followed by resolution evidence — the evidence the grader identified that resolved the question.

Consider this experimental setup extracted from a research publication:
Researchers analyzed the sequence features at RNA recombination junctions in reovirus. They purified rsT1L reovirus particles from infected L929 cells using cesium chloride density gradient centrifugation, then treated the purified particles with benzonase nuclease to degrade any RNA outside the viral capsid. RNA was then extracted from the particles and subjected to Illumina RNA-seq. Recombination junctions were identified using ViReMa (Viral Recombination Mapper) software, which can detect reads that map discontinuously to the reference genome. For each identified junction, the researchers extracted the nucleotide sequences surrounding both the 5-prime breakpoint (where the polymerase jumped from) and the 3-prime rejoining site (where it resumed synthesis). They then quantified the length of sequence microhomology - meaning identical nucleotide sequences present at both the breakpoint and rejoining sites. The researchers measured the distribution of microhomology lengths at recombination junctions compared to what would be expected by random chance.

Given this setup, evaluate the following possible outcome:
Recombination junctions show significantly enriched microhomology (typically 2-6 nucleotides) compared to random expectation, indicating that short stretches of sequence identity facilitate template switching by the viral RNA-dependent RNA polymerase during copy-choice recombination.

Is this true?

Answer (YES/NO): YES